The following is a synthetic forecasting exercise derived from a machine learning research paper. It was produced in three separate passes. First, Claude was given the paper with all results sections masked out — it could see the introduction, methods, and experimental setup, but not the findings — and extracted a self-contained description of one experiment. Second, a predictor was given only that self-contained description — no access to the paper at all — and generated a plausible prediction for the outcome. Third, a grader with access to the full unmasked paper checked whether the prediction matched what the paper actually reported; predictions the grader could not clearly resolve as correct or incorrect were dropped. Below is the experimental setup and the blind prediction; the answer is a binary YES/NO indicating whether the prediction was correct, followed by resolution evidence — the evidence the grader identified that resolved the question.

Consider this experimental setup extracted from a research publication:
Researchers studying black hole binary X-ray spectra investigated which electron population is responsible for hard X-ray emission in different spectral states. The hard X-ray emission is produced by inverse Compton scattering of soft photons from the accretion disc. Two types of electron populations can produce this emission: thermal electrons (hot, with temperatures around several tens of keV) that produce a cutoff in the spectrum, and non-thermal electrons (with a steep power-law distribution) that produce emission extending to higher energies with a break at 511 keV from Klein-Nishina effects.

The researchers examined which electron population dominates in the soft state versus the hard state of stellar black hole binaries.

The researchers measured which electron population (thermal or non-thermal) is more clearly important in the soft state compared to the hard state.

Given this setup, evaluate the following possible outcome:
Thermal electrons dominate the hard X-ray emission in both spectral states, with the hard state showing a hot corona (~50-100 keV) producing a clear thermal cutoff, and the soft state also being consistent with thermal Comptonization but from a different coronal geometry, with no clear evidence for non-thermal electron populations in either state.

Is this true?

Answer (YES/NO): NO